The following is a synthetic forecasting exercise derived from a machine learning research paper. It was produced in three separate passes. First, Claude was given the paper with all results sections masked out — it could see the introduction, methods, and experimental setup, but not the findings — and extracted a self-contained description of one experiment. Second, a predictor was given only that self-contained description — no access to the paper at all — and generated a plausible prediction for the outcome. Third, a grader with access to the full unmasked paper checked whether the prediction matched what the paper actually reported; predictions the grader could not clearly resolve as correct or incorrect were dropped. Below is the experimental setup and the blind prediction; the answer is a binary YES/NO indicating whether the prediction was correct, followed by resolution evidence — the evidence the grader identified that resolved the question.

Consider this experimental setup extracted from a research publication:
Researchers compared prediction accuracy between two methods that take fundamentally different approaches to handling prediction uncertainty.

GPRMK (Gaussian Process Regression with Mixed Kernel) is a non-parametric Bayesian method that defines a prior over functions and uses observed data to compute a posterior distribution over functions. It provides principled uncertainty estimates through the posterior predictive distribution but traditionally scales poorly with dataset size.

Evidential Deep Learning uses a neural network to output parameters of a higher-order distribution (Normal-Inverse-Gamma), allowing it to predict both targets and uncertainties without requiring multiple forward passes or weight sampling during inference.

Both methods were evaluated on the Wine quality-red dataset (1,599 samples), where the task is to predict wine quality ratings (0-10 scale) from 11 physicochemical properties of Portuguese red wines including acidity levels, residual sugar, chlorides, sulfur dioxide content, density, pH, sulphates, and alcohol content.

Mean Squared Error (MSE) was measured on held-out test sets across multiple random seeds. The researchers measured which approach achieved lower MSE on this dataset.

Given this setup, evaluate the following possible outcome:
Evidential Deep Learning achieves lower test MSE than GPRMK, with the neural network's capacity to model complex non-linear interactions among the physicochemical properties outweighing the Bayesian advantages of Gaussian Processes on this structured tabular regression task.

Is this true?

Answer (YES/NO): NO